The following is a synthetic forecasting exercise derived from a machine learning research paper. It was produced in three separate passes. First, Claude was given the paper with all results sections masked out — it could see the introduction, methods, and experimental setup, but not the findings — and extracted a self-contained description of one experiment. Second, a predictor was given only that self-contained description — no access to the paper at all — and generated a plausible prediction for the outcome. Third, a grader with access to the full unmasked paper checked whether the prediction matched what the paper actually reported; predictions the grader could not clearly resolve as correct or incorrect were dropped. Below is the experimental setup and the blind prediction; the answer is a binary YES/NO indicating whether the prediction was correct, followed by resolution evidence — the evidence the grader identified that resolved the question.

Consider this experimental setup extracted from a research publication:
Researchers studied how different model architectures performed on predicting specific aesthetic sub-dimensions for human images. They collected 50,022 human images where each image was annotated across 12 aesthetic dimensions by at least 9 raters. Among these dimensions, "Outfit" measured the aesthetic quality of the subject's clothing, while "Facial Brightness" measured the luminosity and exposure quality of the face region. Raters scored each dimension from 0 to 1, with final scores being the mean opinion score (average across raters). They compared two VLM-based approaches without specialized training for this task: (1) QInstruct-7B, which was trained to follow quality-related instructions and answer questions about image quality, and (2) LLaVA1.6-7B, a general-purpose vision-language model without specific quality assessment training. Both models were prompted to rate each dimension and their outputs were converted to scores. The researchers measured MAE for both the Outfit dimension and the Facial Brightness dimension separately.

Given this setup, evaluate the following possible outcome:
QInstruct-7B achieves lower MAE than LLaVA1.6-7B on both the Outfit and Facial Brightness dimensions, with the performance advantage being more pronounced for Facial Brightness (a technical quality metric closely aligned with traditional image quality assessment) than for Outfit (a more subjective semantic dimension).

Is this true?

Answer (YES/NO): YES